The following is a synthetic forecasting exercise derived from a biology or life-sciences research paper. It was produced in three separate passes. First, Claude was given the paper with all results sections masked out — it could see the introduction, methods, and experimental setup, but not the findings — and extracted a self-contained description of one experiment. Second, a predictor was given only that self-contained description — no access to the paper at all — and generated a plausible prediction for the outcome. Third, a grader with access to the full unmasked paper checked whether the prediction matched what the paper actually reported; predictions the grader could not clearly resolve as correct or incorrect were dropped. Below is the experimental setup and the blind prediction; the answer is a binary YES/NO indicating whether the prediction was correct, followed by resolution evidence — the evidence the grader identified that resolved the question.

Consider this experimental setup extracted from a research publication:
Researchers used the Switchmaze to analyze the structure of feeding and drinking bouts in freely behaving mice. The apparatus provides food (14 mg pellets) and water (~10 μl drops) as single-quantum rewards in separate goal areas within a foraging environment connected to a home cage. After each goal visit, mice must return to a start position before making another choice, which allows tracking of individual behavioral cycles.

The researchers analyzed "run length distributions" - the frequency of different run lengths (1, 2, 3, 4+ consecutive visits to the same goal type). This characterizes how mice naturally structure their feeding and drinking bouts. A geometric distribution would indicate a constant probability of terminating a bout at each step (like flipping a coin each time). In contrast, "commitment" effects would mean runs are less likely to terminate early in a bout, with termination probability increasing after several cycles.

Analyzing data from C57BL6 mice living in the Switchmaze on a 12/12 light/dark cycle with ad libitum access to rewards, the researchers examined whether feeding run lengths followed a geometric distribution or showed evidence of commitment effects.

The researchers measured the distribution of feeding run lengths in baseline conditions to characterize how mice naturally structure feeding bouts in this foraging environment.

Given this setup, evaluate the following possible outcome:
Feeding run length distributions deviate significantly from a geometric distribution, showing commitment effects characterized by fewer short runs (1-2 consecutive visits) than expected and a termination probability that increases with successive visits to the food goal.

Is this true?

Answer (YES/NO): NO